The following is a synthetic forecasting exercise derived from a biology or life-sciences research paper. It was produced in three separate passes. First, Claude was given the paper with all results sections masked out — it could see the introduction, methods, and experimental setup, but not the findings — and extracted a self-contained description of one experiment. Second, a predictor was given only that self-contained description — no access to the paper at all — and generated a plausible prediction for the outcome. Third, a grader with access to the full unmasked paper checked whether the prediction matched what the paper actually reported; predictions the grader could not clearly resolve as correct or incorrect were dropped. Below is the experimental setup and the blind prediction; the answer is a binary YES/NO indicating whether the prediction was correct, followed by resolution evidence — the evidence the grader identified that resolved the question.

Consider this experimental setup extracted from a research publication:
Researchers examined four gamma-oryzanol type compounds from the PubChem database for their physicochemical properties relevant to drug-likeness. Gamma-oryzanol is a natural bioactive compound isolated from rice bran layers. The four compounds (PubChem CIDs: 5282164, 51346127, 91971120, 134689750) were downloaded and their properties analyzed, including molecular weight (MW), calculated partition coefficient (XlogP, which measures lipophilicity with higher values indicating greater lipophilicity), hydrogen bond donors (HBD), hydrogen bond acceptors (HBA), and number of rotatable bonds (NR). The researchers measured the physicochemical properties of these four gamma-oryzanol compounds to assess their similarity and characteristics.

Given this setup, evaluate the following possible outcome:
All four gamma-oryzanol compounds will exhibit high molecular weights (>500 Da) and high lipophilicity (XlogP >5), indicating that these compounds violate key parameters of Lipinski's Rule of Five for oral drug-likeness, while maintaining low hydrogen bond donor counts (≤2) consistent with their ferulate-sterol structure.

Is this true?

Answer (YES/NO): YES